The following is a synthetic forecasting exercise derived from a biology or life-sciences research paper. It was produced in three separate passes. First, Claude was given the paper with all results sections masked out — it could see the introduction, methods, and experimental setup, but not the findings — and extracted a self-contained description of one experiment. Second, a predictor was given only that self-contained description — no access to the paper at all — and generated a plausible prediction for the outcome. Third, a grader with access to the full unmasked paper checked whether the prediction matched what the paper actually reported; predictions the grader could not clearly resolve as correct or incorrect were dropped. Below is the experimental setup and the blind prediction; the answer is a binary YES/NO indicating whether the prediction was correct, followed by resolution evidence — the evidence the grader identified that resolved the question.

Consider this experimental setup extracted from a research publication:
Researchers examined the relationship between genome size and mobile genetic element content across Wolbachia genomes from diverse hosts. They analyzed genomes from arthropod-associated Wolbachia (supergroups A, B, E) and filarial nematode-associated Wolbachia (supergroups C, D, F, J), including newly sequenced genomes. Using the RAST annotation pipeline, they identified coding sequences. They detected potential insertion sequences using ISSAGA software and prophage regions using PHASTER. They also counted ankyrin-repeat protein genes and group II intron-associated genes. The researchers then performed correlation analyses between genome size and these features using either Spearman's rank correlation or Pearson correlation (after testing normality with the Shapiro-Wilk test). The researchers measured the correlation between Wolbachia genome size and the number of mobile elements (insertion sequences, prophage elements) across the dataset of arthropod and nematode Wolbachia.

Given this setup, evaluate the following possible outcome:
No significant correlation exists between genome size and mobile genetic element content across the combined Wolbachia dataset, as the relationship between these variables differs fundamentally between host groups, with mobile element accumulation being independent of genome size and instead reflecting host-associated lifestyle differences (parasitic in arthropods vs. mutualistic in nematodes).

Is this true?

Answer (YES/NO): NO